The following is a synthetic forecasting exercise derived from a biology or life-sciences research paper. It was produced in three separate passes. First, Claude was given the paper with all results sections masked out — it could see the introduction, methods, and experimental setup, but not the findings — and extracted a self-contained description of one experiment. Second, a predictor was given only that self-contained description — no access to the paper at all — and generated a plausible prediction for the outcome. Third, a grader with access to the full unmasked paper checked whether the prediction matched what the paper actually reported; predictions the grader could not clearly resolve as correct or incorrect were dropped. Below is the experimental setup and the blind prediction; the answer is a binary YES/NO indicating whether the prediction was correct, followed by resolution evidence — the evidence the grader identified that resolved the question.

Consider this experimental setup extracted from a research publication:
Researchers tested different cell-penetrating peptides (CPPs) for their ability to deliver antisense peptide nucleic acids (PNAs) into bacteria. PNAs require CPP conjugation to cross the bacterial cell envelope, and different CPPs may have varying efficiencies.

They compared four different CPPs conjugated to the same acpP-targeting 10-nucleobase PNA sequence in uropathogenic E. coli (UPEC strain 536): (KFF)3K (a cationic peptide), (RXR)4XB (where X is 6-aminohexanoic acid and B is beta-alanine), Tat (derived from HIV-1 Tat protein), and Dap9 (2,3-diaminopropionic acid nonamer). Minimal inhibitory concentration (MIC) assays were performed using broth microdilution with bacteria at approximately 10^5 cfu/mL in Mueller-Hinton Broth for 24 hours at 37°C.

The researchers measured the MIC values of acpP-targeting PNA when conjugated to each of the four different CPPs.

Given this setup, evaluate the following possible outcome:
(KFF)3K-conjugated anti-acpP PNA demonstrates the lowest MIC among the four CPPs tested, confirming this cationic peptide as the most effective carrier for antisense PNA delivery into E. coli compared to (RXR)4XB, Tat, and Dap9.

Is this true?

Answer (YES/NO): NO